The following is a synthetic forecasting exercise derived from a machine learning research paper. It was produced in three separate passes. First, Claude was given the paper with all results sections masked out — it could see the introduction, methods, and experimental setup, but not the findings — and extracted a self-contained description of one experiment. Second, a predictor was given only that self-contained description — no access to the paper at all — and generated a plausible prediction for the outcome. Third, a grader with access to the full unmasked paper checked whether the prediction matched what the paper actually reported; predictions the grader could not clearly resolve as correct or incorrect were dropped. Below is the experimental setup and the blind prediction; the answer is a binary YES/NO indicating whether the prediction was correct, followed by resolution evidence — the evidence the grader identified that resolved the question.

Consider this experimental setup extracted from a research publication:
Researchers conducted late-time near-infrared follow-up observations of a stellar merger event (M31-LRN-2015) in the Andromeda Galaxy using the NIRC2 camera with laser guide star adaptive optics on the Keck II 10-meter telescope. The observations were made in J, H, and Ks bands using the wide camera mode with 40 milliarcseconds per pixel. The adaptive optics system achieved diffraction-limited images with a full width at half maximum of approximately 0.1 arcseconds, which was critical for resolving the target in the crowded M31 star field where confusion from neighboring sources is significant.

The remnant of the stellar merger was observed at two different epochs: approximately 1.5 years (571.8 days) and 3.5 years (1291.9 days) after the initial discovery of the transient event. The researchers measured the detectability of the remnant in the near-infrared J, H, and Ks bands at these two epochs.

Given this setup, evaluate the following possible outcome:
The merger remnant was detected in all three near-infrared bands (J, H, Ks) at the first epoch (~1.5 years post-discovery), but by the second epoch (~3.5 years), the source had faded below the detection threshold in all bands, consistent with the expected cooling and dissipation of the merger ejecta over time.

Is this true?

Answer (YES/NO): YES